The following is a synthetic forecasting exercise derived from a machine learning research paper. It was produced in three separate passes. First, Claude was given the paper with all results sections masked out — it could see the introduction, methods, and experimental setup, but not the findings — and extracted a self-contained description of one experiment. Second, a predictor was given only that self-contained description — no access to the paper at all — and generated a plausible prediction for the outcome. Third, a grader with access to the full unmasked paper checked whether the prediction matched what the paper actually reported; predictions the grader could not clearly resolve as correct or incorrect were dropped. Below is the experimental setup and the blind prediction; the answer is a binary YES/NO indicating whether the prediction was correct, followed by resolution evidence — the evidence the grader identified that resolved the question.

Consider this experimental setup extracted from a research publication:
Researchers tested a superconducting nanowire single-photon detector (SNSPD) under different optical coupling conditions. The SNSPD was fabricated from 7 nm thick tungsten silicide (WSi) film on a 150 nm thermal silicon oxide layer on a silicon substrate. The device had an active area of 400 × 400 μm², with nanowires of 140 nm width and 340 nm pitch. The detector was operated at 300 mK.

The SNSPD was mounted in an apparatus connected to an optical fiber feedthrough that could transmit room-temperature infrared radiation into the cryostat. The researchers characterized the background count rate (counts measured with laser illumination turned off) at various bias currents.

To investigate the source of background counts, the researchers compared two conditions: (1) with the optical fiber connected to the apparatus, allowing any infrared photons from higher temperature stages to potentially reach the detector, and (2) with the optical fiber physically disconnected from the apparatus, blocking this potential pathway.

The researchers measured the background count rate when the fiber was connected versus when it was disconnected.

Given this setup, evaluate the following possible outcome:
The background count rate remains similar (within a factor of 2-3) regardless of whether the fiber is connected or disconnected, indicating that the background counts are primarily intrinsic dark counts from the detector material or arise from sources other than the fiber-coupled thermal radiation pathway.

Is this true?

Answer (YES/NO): NO